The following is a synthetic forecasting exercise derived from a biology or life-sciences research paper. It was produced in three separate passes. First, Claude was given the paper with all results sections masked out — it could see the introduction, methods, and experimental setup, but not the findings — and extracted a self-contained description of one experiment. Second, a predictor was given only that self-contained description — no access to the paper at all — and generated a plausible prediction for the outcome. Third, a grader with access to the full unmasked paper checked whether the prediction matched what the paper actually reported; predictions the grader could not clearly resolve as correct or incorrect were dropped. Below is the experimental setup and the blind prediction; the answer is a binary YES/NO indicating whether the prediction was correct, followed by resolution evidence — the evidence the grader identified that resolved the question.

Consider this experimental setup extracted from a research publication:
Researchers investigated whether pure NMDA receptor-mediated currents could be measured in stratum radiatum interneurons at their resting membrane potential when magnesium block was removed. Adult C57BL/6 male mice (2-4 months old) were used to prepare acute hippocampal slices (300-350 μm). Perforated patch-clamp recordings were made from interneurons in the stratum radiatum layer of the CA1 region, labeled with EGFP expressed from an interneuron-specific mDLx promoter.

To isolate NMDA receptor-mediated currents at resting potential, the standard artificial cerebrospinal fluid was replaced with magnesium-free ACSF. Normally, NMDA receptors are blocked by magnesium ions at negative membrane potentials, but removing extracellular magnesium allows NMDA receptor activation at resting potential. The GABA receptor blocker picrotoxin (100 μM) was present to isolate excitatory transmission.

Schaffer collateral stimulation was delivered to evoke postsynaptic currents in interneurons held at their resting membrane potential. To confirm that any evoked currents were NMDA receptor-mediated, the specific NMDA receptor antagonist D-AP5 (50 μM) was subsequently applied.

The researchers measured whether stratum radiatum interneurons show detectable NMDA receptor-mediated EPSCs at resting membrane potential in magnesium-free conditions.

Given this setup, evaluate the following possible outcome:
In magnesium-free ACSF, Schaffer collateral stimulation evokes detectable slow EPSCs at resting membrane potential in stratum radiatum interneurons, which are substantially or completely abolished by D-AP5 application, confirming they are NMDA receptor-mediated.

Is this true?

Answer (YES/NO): YES